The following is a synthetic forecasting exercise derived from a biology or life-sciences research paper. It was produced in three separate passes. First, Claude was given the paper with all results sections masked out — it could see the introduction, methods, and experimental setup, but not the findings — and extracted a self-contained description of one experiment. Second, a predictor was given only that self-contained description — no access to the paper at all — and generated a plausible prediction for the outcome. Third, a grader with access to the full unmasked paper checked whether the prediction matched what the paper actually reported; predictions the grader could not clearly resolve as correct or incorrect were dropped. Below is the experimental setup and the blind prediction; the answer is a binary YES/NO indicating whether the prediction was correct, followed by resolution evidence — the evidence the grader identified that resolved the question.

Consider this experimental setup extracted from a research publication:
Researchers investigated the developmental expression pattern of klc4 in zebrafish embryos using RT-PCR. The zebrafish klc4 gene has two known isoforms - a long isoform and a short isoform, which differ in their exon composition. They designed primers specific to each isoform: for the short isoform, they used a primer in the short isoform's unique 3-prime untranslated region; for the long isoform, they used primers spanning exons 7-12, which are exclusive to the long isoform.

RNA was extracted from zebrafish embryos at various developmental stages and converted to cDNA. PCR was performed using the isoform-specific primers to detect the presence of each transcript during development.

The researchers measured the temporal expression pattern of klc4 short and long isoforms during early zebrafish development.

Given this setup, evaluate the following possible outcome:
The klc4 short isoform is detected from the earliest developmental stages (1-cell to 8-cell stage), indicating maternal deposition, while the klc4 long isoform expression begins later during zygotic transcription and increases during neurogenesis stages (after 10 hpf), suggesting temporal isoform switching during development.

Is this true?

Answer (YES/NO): NO